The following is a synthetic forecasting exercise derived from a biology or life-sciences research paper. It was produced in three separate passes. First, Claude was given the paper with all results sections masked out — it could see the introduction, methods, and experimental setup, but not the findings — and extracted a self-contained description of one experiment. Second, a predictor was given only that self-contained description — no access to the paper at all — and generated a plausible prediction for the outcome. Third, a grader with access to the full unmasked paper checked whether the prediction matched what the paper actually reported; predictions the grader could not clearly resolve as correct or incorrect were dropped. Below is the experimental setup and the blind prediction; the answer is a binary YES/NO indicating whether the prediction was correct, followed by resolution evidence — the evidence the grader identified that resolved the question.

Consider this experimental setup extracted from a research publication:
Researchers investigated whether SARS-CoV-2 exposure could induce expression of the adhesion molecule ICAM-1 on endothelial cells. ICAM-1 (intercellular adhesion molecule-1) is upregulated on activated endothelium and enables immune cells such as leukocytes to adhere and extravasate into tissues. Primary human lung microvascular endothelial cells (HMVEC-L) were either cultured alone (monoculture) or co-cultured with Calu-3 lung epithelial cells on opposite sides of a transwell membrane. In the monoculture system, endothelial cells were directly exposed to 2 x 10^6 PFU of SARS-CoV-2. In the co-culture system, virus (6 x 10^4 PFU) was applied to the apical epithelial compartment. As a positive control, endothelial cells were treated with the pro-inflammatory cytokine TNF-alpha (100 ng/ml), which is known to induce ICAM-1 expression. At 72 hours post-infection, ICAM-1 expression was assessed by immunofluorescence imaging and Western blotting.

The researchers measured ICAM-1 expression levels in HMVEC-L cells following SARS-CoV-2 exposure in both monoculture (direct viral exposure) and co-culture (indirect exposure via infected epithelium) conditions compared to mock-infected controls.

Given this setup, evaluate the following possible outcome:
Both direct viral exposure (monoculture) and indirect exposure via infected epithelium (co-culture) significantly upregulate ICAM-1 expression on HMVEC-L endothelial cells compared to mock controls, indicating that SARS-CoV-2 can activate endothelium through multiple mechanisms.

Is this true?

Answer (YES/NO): YES